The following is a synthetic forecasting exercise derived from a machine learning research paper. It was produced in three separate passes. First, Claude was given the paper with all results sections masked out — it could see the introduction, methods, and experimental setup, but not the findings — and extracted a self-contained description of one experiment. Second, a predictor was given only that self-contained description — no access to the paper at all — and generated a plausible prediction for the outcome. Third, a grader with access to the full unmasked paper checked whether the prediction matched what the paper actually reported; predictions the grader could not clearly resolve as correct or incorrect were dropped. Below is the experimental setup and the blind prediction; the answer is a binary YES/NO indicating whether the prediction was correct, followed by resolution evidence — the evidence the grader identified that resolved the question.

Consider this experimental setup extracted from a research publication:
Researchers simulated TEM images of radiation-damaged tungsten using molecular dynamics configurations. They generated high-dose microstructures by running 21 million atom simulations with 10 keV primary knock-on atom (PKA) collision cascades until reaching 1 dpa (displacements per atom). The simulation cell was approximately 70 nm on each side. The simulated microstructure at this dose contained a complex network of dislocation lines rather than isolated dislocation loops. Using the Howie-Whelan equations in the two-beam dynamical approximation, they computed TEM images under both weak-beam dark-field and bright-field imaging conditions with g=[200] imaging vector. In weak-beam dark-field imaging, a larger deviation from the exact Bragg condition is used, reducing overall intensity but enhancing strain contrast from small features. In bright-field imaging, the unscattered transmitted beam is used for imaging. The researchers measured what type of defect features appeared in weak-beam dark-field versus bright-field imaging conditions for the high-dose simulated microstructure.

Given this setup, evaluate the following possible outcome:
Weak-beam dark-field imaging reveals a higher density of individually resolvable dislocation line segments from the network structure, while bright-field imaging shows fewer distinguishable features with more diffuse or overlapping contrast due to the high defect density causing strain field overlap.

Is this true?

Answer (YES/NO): NO